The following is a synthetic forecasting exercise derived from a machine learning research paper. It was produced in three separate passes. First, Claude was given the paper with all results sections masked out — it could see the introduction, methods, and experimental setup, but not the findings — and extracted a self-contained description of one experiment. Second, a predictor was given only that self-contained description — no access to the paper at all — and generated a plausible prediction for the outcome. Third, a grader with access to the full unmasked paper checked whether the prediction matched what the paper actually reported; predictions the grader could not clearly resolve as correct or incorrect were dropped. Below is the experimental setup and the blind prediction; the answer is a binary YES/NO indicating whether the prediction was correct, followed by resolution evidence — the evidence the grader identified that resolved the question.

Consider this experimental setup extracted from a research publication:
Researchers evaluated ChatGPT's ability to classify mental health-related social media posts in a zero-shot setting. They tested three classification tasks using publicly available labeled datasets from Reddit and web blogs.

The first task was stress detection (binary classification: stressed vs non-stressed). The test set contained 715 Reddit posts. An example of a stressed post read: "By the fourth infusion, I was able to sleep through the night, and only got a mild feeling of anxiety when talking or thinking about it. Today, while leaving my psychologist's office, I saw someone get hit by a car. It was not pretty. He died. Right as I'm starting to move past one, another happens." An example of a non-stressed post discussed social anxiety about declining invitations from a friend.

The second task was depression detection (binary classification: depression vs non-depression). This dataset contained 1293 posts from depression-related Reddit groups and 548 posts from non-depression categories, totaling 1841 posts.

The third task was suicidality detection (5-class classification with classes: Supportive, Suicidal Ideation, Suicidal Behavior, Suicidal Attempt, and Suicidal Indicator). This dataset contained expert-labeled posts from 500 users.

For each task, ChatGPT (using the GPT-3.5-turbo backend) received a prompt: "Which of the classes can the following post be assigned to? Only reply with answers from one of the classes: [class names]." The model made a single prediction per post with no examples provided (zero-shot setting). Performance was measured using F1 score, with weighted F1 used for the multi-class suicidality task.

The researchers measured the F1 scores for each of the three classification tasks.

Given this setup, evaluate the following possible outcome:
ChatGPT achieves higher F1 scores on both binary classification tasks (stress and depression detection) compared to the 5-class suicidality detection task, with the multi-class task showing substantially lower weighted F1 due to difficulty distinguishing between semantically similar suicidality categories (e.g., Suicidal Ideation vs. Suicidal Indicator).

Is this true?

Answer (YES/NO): YES